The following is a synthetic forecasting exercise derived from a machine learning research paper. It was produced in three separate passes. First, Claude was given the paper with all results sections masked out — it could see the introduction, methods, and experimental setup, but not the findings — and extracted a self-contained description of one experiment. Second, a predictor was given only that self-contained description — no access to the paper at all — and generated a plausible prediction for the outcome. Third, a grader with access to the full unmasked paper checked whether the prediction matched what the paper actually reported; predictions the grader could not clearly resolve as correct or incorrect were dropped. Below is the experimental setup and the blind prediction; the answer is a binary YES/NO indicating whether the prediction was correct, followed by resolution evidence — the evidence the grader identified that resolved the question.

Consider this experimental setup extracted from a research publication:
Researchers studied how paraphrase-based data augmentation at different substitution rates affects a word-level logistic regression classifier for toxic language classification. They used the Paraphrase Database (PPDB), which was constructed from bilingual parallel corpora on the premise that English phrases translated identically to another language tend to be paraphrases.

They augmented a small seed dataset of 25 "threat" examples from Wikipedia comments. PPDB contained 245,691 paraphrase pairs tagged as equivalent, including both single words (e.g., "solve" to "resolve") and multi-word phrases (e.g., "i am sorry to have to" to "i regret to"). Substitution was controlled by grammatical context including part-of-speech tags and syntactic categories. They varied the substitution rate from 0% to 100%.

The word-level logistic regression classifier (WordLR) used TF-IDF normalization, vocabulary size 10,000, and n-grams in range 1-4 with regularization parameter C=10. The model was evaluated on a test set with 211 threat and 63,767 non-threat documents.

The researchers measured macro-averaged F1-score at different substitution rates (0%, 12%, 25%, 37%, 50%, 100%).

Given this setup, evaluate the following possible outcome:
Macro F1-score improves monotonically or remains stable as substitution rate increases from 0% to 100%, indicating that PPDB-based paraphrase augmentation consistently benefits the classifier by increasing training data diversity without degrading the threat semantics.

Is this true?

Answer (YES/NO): NO